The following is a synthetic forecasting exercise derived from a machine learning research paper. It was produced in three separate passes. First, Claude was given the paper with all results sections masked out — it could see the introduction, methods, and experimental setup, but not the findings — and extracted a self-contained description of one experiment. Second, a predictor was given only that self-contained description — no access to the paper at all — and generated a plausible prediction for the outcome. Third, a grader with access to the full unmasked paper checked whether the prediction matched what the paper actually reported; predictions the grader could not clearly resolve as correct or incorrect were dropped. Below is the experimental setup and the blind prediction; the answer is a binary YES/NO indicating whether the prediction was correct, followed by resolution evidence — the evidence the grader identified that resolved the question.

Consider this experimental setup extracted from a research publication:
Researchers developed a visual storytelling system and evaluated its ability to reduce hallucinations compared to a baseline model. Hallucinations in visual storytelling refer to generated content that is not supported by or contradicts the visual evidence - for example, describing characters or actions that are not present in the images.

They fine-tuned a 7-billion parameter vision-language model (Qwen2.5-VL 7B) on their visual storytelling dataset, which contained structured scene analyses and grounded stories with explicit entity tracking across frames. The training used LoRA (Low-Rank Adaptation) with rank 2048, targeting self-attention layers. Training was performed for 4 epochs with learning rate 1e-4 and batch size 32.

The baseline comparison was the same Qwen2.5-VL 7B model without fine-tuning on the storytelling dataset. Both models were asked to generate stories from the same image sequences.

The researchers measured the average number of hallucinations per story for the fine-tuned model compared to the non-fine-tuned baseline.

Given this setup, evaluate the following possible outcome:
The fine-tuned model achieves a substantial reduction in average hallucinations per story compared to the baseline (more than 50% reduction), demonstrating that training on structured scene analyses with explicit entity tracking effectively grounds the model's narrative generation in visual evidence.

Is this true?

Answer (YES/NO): NO